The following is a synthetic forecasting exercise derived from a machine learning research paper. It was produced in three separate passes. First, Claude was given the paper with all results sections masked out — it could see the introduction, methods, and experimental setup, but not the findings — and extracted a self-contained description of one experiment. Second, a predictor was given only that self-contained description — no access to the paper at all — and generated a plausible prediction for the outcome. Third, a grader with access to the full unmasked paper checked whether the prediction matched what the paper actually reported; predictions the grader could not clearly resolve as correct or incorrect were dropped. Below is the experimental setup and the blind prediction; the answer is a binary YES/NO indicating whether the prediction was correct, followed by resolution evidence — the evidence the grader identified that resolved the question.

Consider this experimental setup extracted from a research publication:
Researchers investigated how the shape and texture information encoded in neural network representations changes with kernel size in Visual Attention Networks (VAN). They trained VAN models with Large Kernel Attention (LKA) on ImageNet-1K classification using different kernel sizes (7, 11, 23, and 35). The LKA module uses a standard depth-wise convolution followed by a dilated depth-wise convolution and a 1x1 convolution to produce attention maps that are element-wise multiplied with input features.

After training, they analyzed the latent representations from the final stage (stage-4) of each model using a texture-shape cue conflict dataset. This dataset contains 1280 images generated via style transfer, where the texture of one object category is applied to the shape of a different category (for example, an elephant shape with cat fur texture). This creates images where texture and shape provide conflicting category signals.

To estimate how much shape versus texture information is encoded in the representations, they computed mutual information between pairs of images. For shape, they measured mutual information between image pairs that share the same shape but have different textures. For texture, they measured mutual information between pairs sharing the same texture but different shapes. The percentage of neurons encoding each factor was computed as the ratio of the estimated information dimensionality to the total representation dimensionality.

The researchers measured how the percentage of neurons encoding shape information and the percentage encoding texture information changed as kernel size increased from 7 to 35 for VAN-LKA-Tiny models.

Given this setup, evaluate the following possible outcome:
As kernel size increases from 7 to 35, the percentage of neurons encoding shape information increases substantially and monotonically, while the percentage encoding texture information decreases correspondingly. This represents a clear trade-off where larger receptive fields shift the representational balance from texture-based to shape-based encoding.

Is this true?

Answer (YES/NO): NO